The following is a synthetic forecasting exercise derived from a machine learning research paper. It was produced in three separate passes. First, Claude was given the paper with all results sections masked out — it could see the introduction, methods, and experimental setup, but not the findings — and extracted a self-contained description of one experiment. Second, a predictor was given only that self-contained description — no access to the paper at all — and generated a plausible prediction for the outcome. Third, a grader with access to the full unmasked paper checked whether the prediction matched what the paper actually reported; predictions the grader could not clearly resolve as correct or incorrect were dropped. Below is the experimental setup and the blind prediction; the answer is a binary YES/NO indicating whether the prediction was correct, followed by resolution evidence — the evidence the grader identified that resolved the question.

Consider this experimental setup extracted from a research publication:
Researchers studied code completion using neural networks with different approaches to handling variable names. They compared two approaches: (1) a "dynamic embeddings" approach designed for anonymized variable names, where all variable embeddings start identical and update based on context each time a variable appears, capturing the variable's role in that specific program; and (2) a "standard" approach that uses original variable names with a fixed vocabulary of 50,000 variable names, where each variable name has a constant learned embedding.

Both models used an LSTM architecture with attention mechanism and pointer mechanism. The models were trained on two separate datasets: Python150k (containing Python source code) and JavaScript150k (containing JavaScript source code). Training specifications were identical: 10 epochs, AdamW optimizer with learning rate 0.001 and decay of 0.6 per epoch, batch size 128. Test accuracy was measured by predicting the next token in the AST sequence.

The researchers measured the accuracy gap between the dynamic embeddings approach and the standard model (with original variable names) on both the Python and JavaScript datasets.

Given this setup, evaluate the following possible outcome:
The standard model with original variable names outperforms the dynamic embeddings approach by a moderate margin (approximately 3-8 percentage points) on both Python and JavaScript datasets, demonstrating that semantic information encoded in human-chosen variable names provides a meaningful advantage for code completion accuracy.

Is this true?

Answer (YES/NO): NO